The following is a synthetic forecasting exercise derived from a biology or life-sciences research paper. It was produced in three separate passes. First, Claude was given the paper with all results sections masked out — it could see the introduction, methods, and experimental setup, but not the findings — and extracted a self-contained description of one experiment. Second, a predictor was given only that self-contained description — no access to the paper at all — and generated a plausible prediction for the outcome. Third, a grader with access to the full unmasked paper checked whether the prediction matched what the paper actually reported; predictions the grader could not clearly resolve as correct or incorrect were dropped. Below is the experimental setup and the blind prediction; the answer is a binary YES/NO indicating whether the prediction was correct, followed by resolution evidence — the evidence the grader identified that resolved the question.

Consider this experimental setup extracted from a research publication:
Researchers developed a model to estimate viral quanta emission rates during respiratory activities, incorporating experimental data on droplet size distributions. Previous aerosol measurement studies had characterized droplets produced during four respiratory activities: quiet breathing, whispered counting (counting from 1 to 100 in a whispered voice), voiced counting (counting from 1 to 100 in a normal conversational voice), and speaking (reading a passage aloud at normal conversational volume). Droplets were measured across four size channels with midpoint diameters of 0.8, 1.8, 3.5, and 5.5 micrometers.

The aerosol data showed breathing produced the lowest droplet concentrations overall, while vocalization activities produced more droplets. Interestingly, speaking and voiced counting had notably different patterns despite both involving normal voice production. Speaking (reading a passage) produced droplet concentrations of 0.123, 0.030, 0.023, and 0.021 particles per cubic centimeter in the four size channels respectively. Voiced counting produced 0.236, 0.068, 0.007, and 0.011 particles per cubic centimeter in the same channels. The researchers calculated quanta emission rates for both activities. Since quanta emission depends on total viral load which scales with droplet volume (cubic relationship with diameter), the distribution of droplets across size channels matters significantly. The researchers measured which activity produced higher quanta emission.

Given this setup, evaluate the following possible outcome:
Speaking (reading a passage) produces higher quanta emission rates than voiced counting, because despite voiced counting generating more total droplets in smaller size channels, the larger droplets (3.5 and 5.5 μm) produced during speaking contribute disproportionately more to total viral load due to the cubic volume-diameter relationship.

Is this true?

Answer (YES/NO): YES